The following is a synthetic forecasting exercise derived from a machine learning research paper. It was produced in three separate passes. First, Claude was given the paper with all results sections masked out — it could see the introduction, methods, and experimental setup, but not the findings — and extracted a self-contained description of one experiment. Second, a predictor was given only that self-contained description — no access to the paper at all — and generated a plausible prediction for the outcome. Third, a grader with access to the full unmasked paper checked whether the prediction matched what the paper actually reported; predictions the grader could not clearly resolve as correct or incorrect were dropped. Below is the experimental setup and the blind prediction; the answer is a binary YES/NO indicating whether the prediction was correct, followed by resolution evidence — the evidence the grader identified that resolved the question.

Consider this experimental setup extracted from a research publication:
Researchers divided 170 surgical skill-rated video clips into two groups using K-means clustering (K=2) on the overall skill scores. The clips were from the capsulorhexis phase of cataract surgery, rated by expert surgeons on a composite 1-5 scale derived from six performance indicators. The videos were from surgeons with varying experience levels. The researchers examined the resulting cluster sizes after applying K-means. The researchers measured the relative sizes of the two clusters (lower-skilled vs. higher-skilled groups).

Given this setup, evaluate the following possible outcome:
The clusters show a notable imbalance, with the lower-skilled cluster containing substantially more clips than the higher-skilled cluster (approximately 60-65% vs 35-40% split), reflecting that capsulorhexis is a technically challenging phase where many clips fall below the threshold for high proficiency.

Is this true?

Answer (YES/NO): NO